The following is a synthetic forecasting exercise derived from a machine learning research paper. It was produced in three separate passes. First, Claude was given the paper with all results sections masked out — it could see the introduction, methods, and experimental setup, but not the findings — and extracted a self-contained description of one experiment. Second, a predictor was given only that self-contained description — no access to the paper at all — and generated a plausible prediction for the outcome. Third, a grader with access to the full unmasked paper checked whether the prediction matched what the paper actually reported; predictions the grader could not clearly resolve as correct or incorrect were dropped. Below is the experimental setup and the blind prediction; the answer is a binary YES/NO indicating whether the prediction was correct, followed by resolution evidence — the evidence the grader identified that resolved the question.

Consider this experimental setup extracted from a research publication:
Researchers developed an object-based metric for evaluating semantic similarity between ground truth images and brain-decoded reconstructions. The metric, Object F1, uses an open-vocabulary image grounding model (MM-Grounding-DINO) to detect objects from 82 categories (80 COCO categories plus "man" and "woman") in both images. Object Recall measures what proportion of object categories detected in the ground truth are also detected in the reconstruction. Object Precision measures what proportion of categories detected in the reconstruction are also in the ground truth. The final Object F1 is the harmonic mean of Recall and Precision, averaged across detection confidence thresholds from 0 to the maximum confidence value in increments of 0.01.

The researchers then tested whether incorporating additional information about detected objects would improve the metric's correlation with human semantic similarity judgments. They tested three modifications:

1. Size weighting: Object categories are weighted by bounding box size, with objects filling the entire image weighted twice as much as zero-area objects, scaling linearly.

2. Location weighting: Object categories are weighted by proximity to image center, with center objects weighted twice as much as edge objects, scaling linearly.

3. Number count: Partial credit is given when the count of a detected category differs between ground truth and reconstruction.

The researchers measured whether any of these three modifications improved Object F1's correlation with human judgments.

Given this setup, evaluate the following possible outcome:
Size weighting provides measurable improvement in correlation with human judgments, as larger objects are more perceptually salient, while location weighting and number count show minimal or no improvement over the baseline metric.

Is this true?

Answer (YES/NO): NO